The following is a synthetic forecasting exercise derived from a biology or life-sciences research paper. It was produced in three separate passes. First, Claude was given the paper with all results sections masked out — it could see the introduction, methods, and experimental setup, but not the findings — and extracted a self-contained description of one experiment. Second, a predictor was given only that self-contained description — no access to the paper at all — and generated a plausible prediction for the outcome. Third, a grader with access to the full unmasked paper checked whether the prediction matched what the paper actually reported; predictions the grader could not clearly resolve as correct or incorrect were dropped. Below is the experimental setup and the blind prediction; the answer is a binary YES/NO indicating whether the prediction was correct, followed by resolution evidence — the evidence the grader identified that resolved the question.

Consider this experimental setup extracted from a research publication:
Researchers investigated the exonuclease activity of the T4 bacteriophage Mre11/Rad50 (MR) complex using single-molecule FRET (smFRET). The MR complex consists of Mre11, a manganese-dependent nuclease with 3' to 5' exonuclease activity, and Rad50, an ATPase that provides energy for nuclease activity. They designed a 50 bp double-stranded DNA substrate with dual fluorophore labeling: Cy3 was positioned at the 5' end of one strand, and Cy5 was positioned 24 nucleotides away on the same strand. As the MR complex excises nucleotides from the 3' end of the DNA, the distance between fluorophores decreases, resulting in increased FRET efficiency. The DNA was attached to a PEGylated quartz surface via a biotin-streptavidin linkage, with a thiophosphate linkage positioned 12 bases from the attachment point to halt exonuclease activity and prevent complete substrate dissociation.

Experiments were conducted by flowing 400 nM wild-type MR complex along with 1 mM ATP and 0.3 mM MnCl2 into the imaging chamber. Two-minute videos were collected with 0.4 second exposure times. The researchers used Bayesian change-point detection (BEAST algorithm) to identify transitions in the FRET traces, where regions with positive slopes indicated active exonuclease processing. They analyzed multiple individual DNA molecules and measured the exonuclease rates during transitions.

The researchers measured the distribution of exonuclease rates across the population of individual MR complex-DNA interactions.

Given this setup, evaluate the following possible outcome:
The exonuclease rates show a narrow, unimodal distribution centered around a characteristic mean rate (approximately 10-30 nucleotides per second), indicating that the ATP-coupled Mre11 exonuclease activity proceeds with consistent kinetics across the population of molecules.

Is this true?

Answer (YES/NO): NO